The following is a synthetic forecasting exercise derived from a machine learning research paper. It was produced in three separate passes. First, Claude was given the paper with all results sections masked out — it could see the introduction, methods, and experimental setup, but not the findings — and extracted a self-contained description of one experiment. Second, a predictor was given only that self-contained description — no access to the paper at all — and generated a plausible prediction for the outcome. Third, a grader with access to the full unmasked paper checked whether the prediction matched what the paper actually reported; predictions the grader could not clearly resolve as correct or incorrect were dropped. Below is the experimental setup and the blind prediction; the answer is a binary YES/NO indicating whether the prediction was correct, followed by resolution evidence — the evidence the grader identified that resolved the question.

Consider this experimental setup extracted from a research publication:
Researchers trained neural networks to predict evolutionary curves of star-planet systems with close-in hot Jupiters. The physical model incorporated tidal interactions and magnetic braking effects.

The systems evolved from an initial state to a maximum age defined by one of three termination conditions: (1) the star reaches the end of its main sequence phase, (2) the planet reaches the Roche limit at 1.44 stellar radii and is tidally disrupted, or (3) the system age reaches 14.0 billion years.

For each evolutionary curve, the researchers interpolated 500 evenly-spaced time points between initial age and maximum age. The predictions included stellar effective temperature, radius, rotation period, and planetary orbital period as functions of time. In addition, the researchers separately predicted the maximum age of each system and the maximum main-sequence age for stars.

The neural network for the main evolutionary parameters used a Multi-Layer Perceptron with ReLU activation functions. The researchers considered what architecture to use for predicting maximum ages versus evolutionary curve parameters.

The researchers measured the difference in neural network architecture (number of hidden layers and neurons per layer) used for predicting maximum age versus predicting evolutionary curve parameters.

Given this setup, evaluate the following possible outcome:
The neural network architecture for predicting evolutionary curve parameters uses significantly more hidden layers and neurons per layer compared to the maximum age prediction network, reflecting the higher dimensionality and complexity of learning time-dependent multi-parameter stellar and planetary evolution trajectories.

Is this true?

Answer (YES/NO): YES